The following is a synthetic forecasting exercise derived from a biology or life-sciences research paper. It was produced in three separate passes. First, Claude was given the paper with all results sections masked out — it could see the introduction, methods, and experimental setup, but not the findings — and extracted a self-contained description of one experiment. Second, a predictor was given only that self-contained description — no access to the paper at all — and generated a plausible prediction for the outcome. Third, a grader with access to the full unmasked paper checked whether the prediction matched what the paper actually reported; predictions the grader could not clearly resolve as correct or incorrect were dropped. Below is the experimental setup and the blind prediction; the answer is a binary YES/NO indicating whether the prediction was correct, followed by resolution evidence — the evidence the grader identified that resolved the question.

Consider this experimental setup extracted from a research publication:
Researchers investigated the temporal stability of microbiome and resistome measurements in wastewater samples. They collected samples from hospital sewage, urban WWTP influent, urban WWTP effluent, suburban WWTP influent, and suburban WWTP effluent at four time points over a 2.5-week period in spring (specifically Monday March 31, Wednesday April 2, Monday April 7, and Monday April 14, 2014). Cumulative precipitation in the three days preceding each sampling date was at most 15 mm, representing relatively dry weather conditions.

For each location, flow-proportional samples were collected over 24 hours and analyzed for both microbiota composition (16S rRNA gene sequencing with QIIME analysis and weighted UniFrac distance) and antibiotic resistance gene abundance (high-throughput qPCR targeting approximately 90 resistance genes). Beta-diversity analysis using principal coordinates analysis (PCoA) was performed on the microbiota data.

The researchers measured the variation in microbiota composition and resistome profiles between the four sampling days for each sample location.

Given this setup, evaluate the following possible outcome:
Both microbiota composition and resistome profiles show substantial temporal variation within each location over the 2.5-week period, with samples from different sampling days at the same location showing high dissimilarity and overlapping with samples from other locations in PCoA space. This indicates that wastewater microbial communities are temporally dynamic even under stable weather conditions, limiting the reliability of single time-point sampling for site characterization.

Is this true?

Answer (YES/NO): NO